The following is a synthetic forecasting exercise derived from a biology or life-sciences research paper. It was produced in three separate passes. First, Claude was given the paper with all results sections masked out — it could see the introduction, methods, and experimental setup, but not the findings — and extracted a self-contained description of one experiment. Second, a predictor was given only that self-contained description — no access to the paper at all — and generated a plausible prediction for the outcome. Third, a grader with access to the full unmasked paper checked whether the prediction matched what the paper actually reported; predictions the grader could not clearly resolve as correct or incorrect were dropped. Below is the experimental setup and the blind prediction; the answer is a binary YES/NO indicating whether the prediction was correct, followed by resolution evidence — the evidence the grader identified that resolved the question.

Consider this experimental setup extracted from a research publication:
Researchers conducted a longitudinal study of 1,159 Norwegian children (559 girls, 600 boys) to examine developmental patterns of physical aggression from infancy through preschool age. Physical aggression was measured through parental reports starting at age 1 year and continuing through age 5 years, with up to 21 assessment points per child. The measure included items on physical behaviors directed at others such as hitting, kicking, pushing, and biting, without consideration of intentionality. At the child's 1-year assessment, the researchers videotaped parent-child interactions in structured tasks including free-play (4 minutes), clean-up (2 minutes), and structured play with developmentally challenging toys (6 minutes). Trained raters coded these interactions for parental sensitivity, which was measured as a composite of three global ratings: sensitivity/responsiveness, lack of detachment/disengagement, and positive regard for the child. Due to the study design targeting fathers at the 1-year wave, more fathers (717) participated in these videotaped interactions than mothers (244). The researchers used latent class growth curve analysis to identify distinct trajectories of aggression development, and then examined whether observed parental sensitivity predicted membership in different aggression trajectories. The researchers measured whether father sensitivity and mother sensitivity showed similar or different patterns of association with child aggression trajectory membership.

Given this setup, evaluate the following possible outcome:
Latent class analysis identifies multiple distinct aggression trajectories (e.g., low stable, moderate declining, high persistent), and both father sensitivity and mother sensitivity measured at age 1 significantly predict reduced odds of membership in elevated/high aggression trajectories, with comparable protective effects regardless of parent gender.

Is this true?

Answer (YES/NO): NO